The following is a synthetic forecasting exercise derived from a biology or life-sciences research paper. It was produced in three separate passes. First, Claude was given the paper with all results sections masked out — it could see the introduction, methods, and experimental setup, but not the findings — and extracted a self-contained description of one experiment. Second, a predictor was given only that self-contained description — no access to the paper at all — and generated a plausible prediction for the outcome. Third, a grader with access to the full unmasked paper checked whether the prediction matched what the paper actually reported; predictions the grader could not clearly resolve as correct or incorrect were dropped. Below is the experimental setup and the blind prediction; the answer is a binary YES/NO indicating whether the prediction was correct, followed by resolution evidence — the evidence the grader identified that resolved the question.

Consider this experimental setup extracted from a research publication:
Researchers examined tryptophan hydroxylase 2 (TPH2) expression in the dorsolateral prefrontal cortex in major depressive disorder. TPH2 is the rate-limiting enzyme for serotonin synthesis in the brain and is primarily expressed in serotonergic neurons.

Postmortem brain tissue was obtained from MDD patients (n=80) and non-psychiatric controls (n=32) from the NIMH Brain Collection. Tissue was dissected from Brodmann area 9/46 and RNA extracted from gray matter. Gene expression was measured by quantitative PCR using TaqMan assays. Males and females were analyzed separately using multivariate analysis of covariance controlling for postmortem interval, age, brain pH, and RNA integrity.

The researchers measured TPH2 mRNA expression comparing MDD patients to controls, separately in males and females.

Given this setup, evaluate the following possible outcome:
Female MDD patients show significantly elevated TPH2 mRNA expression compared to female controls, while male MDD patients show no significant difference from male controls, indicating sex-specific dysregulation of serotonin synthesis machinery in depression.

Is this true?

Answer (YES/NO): YES